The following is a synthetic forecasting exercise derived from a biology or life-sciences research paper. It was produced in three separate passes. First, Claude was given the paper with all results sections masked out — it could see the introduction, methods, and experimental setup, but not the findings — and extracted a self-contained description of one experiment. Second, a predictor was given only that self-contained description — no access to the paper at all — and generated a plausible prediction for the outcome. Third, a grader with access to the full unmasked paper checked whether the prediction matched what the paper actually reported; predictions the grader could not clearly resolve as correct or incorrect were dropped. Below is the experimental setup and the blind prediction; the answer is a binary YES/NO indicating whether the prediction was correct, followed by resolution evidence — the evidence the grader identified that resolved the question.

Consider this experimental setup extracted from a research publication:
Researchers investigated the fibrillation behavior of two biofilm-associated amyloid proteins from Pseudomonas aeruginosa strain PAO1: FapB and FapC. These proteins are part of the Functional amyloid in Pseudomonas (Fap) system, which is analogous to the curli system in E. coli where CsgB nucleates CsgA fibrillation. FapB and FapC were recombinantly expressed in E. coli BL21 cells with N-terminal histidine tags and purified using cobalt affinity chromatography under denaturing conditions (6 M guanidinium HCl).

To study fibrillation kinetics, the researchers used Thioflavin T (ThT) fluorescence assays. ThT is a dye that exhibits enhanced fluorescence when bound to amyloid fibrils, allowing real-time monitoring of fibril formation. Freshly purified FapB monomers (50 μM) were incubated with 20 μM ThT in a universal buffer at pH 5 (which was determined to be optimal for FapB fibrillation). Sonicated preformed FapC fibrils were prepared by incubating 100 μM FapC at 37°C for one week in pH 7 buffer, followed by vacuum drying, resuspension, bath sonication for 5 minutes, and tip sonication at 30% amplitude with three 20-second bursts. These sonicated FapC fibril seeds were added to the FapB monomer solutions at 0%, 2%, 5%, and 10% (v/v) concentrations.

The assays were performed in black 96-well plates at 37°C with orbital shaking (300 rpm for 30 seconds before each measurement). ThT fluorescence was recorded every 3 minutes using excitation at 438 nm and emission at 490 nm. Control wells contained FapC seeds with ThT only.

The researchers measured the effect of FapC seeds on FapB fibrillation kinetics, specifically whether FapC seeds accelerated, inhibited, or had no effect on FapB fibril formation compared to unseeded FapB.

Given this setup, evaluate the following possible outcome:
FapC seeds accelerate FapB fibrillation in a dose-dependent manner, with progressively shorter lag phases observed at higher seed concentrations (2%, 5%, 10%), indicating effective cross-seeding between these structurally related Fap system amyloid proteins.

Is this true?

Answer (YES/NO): YES